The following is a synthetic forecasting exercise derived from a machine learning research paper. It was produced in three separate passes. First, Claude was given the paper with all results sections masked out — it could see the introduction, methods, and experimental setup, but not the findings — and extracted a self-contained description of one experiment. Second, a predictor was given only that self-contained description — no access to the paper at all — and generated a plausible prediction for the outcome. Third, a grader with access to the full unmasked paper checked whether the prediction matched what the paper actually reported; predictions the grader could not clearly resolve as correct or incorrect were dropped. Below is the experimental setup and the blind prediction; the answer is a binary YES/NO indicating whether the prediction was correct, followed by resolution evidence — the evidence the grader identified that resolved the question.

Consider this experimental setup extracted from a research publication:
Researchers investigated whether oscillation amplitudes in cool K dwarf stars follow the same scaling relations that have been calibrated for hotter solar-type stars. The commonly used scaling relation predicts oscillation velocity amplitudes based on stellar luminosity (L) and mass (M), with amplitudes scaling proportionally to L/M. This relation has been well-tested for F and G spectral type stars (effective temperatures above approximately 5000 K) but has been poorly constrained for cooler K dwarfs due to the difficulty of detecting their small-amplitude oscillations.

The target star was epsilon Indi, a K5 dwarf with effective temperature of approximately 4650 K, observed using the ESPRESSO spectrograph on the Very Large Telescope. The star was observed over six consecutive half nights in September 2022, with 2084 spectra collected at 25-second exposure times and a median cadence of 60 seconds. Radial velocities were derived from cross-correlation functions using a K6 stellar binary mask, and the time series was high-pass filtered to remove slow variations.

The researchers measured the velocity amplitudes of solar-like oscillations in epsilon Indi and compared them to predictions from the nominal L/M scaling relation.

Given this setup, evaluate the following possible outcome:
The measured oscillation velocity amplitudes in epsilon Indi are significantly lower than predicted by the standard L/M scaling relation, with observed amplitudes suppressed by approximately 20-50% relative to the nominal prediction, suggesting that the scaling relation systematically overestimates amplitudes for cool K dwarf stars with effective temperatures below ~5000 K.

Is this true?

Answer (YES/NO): NO